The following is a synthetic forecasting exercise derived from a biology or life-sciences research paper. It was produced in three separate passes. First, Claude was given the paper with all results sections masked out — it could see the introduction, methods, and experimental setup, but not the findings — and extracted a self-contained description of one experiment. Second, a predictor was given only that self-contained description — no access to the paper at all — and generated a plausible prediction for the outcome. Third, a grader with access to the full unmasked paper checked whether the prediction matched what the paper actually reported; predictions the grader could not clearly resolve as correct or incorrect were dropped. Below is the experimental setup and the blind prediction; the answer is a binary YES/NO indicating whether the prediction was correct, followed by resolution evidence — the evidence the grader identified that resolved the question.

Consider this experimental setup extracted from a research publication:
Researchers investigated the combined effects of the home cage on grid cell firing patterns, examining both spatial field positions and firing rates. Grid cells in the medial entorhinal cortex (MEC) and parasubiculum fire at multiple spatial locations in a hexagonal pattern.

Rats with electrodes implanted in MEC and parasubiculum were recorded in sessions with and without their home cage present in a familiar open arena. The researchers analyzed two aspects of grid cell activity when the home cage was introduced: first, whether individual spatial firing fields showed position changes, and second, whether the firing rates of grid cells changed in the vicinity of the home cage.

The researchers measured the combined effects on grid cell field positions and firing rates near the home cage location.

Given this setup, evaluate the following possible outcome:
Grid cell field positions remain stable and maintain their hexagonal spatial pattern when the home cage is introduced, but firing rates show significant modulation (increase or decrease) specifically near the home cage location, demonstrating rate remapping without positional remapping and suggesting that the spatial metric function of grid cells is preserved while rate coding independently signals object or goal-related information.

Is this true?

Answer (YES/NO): NO